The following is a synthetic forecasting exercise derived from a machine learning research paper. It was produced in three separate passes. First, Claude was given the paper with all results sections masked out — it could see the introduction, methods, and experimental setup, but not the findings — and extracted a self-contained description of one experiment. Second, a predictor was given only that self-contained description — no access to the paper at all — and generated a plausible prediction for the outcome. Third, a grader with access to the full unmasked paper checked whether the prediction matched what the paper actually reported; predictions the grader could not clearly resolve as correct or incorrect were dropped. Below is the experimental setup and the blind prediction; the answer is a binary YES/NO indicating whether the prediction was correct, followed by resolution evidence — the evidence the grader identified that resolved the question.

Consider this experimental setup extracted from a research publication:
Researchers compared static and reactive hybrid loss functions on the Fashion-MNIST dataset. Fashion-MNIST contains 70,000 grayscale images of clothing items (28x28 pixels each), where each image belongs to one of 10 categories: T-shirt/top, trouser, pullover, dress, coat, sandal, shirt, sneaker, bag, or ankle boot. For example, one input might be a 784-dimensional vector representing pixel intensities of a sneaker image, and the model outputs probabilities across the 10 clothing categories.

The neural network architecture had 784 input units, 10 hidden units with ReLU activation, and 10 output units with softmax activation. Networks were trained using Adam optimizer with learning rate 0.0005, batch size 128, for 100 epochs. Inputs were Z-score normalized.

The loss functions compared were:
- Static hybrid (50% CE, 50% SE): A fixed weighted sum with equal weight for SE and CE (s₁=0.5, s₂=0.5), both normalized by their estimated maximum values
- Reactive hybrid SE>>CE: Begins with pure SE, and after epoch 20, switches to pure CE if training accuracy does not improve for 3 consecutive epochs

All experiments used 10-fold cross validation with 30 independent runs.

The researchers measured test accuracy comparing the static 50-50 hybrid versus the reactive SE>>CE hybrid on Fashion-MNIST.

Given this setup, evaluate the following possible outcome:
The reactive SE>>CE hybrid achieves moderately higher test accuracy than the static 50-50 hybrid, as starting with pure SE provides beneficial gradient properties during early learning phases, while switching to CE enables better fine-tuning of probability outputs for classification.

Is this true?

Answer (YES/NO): NO